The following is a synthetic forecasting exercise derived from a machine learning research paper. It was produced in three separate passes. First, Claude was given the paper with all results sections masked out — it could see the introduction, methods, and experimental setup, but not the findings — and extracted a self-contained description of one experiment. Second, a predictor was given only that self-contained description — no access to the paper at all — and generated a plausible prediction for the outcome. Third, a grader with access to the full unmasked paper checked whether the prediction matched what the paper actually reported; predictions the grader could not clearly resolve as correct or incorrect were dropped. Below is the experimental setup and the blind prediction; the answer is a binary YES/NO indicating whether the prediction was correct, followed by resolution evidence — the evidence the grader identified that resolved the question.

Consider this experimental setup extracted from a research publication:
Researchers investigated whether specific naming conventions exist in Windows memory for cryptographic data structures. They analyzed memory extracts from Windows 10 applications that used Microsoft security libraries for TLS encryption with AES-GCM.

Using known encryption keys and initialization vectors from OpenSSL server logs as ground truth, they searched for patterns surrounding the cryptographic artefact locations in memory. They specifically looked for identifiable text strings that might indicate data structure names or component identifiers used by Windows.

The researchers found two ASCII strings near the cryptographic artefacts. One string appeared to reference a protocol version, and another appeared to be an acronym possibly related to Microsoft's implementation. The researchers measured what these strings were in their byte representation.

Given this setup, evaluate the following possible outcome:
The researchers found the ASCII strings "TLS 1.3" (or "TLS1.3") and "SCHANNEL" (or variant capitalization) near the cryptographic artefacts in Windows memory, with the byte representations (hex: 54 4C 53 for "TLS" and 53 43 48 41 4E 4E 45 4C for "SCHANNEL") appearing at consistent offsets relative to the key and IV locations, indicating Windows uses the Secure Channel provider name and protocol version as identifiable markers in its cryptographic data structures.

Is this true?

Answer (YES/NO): NO